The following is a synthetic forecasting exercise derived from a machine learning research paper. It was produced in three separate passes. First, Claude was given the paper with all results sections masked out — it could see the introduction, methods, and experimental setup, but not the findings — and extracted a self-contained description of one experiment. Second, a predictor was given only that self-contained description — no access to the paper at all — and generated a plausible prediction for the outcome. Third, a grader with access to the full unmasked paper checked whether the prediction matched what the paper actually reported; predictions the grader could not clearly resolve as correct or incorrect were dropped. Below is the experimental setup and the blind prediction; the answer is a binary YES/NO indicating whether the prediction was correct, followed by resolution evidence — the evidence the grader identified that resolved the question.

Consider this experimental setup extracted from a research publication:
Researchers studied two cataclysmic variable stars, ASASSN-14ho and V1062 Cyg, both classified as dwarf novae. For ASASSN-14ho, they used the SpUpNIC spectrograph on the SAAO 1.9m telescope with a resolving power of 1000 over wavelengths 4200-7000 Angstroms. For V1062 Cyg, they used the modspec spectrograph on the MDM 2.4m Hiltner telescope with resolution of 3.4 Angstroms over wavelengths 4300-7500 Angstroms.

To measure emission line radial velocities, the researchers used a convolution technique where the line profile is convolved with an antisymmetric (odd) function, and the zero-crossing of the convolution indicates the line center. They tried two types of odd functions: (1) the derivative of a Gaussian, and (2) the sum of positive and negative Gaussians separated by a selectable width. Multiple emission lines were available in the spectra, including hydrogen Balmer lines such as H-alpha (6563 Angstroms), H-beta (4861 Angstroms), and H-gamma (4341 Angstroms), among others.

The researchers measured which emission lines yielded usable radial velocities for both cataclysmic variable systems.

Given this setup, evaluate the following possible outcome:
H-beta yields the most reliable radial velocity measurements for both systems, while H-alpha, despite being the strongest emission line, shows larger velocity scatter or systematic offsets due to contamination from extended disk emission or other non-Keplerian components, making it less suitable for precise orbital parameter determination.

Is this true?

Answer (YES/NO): NO